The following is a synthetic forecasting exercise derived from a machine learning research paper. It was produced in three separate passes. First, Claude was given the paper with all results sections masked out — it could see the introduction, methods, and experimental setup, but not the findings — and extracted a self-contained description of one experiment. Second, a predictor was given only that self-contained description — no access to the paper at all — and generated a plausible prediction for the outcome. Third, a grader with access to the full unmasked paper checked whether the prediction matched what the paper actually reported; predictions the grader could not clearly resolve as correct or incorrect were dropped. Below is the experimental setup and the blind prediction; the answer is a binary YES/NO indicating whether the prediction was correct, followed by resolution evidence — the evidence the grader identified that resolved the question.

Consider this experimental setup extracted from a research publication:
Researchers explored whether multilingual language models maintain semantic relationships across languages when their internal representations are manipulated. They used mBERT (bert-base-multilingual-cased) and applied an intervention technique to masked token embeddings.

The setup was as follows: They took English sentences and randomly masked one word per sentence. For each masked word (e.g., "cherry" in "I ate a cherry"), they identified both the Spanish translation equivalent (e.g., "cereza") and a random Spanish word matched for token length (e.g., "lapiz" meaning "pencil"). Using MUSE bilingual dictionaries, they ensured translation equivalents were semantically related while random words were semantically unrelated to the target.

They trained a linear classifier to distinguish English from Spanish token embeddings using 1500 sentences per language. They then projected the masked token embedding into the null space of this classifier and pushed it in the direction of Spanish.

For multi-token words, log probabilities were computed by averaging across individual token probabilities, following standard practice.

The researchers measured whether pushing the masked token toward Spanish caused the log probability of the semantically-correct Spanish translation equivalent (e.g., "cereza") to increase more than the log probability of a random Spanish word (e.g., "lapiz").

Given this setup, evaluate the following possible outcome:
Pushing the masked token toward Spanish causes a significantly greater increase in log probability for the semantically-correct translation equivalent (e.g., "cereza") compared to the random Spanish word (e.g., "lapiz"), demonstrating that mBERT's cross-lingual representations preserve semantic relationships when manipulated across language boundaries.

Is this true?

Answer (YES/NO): NO